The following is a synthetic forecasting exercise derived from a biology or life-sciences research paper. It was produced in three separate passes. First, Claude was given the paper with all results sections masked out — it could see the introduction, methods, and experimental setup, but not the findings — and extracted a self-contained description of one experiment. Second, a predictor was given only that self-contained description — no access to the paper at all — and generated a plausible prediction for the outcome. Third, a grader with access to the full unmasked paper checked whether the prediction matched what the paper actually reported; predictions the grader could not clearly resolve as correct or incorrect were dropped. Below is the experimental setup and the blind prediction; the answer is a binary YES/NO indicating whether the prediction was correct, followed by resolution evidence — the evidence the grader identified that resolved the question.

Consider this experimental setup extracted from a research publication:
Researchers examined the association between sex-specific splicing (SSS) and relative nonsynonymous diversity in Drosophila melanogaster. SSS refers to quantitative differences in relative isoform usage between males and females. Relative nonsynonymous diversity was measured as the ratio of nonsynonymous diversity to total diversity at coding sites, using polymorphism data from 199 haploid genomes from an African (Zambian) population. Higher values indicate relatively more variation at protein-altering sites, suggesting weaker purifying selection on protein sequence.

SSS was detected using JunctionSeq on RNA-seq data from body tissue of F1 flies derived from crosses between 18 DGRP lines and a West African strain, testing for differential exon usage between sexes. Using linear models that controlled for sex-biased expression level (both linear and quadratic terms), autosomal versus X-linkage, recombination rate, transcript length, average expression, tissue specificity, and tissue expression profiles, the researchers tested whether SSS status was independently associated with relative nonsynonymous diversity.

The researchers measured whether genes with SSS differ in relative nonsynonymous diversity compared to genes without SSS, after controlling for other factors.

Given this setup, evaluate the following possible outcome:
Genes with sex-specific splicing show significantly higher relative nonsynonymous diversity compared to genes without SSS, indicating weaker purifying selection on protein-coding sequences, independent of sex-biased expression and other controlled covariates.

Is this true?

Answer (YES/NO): NO